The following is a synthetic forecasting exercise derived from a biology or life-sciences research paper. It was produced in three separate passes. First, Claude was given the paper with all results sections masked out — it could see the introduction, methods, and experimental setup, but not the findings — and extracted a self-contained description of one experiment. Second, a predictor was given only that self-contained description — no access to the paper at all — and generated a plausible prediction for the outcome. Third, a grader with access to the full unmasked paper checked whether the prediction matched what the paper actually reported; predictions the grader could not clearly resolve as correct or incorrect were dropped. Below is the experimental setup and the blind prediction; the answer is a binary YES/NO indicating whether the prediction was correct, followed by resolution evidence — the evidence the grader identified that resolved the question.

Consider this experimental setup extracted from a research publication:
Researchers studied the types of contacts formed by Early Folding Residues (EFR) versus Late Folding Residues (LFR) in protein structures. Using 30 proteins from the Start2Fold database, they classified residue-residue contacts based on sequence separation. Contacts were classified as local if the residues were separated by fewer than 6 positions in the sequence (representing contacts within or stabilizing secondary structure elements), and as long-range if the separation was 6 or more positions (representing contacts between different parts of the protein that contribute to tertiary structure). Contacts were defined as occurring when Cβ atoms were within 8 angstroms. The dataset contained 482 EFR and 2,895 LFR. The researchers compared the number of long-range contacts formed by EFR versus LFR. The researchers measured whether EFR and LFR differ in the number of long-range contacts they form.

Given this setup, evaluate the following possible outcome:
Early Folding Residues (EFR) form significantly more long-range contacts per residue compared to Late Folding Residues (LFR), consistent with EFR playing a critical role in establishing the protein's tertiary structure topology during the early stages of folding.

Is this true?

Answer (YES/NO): YES